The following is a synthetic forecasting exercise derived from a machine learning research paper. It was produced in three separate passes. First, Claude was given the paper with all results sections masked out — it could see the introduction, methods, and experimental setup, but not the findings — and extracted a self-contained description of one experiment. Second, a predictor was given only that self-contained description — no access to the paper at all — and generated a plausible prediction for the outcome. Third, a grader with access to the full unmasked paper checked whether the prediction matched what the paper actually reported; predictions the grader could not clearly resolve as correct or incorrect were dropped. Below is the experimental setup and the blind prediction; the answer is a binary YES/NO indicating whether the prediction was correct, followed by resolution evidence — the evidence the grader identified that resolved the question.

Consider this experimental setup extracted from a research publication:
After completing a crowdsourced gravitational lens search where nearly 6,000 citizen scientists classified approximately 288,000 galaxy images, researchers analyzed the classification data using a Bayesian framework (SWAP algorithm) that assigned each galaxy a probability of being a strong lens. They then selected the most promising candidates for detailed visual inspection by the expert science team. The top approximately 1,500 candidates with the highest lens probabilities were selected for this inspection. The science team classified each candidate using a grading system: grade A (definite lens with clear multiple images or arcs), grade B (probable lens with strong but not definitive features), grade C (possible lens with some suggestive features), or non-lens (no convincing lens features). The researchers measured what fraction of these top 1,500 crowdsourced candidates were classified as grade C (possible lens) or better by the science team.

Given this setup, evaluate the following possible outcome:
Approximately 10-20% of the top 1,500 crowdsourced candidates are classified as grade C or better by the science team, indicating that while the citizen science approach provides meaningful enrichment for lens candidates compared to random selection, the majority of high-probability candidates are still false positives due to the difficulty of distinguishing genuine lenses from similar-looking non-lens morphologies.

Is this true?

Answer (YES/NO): NO